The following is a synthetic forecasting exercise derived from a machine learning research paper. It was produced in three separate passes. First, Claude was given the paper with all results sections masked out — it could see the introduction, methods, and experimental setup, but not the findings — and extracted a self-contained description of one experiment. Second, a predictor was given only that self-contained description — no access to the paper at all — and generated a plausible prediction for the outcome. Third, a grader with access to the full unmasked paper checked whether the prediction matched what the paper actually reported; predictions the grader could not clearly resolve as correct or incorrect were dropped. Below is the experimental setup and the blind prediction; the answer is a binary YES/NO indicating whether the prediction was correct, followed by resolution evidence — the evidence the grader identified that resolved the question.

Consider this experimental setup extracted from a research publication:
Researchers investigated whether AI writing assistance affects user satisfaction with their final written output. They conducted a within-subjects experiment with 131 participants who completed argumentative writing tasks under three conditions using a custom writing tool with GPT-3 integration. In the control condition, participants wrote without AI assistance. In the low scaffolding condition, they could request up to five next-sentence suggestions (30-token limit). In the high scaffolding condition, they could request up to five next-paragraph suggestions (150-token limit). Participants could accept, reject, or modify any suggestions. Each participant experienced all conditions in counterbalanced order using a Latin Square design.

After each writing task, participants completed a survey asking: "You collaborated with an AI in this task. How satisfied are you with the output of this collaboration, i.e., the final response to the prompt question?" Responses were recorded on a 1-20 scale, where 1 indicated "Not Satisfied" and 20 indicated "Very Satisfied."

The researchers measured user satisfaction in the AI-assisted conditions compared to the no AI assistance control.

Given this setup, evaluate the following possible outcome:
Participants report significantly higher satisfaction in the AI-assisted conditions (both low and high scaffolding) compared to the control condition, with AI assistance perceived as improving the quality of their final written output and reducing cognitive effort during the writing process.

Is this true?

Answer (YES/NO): NO